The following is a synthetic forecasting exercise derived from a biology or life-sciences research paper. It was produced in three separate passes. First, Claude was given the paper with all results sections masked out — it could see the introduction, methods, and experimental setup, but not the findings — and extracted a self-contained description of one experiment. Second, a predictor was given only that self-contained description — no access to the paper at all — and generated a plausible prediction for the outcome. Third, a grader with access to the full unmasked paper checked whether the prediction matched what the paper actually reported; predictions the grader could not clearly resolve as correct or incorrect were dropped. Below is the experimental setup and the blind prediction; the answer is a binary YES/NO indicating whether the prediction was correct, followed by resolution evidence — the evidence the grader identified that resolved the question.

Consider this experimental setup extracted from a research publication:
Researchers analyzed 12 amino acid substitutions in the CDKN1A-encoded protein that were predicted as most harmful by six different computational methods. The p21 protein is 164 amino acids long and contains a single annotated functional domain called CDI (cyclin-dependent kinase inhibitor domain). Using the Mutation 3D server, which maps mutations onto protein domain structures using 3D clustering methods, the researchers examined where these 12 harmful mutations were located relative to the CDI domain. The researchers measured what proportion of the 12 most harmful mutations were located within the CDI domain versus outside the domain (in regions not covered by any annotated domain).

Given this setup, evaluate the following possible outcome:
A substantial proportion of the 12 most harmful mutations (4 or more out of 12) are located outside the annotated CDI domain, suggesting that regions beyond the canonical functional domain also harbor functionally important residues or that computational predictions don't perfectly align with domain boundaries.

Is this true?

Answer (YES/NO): NO